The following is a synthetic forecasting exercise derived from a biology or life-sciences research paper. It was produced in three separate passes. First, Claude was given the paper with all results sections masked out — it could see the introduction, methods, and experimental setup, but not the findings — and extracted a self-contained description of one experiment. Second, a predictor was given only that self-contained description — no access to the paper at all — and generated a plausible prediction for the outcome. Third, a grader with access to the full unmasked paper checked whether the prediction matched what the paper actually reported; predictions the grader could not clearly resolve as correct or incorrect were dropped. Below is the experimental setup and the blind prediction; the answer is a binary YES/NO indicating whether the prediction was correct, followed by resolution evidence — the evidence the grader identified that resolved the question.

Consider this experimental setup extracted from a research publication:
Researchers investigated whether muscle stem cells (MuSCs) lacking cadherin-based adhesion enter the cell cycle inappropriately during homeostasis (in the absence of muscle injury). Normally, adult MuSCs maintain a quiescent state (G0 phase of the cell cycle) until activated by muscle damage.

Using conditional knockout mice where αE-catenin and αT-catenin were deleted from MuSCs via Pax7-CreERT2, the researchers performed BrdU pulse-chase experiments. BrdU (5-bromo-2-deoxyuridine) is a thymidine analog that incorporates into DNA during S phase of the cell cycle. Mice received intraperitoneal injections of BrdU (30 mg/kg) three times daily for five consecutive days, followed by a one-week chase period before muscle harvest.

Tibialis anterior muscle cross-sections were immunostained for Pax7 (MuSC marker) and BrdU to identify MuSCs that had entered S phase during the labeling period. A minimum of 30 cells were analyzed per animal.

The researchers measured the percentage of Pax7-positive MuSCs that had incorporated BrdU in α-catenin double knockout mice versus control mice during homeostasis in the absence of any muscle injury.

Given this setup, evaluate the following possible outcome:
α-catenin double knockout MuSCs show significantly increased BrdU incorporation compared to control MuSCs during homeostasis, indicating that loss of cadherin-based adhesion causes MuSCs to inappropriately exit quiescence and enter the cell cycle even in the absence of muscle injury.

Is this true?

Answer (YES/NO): NO